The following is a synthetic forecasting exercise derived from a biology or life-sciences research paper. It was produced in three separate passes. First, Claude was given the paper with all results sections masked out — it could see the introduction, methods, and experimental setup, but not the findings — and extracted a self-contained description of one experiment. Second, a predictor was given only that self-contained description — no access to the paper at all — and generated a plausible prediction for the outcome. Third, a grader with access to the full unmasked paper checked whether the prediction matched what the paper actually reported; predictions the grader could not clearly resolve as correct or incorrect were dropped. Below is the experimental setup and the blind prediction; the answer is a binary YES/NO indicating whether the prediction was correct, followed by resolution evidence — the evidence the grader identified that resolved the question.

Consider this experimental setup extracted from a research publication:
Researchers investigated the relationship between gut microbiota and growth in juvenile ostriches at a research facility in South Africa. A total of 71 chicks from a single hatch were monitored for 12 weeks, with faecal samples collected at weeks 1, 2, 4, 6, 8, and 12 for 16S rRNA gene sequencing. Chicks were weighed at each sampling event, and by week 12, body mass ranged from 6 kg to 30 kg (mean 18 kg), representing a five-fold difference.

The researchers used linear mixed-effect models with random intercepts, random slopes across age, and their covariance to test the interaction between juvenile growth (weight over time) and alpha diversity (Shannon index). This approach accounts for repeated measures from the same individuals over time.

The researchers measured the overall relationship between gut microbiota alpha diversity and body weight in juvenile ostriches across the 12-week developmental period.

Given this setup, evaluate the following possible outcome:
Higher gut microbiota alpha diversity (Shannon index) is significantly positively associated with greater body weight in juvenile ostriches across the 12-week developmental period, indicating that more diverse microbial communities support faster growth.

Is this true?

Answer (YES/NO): NO